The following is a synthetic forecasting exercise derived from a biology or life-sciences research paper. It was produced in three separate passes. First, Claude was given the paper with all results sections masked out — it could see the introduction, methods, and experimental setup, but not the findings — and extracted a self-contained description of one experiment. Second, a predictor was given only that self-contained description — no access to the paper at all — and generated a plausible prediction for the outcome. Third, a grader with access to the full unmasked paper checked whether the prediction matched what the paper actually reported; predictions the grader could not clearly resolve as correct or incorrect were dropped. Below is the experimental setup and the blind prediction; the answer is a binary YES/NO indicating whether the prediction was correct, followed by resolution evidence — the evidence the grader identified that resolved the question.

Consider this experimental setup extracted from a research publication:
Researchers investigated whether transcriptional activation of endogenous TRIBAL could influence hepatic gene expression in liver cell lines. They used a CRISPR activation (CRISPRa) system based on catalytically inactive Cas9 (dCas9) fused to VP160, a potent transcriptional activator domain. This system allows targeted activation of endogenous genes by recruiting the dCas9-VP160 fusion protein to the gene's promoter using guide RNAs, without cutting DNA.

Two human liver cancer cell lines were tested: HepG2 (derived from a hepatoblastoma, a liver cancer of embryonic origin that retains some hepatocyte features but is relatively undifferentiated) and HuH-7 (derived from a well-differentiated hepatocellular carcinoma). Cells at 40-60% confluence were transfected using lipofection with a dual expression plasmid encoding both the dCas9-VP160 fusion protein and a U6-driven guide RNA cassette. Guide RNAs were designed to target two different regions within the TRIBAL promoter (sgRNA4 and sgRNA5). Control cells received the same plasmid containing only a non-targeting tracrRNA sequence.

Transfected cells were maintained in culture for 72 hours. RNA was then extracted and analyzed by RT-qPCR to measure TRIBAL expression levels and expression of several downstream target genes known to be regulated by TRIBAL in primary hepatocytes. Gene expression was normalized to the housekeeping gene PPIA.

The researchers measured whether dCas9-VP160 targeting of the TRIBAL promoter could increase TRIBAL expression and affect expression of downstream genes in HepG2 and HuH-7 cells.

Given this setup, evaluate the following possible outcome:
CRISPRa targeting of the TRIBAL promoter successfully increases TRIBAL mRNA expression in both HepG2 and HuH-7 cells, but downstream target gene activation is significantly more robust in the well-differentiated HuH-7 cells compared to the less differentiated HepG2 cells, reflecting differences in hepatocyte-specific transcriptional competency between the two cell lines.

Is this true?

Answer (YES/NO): NO